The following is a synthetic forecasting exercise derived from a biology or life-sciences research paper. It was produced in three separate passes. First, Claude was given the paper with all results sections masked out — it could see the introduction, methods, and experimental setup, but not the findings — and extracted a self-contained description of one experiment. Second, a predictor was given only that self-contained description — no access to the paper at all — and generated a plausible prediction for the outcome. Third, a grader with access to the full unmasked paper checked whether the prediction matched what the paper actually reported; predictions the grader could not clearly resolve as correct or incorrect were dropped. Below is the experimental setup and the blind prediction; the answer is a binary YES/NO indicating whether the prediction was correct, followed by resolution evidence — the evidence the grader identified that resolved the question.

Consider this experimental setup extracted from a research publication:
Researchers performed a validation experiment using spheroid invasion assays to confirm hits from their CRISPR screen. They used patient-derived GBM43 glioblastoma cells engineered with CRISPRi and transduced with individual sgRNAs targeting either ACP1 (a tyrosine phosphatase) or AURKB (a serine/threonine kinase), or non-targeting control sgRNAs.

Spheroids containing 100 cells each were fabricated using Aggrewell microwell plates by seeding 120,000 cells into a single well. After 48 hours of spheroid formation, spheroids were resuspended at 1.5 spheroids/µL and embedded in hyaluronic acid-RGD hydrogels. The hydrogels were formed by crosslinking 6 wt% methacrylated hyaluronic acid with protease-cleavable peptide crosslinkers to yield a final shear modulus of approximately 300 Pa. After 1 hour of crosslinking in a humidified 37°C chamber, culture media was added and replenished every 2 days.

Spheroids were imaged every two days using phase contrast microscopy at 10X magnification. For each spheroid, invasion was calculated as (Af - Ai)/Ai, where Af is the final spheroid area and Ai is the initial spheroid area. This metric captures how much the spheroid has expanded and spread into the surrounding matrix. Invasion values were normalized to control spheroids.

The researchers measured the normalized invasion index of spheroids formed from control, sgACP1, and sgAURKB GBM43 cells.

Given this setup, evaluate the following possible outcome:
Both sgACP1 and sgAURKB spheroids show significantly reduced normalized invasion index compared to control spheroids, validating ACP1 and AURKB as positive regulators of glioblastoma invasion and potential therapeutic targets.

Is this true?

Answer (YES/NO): YES